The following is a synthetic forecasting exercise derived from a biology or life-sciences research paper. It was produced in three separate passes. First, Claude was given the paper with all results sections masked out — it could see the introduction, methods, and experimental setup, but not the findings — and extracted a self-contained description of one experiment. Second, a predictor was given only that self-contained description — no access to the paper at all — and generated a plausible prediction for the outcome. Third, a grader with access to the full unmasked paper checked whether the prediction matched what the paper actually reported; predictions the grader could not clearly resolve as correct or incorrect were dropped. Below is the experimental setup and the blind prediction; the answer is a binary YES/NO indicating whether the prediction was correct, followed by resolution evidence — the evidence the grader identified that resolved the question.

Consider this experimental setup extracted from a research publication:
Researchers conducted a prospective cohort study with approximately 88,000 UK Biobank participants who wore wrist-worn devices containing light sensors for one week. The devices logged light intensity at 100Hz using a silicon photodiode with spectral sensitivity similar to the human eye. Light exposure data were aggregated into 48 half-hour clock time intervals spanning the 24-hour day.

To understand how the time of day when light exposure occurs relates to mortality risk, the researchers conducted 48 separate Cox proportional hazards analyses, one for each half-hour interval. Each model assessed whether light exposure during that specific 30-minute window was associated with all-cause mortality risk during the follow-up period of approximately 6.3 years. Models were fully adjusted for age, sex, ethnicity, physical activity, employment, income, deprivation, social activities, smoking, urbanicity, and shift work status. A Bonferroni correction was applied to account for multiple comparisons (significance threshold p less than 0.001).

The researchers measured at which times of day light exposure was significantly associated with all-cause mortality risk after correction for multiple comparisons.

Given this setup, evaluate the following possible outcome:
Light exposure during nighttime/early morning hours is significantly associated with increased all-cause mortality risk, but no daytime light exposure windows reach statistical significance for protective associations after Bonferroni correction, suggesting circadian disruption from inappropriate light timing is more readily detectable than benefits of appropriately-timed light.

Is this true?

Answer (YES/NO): YES